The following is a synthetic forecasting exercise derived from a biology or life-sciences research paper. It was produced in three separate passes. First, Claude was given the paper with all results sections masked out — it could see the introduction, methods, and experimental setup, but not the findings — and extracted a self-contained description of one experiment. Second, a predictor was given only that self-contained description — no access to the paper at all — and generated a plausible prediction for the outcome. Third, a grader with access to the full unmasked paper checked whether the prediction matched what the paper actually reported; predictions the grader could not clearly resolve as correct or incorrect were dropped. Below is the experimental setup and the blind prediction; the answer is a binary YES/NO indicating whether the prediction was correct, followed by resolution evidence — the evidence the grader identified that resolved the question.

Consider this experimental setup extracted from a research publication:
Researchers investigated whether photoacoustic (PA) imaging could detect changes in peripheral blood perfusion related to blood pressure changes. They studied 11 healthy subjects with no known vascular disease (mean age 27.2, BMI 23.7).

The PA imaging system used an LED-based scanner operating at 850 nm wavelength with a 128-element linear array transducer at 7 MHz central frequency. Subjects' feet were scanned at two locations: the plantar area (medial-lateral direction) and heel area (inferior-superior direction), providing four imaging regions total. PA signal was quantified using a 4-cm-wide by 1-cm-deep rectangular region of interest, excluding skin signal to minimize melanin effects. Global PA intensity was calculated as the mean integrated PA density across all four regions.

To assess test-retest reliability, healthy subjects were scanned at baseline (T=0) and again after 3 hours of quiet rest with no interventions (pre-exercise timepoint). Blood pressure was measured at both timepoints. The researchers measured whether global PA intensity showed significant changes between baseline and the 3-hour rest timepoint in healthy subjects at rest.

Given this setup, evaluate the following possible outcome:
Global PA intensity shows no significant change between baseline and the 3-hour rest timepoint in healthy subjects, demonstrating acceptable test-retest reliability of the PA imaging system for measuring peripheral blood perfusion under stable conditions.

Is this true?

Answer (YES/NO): YES